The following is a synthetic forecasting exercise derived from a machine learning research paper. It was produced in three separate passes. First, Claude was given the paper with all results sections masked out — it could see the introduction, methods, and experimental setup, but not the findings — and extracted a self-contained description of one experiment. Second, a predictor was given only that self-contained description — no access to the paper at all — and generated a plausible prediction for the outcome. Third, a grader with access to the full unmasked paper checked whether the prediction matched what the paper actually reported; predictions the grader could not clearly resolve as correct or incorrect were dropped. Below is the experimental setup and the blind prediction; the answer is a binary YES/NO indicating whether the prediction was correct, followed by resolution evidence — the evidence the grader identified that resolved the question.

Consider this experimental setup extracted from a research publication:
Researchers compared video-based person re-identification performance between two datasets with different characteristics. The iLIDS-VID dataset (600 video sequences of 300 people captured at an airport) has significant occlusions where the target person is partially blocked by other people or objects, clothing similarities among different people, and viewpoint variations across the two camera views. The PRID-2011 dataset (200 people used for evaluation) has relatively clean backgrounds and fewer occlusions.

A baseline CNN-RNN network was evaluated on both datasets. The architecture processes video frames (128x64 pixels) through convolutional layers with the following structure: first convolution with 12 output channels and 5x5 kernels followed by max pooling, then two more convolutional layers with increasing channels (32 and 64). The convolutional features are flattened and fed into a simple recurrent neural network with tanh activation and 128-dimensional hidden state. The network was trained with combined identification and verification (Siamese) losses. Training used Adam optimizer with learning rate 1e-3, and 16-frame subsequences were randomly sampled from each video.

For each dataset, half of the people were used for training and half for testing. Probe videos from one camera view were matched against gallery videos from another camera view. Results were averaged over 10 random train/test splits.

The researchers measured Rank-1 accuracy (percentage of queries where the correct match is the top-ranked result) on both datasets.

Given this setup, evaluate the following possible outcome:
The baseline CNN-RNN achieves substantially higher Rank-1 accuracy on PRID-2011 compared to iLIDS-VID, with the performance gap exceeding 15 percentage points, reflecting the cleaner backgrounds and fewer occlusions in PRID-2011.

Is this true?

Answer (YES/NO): NO